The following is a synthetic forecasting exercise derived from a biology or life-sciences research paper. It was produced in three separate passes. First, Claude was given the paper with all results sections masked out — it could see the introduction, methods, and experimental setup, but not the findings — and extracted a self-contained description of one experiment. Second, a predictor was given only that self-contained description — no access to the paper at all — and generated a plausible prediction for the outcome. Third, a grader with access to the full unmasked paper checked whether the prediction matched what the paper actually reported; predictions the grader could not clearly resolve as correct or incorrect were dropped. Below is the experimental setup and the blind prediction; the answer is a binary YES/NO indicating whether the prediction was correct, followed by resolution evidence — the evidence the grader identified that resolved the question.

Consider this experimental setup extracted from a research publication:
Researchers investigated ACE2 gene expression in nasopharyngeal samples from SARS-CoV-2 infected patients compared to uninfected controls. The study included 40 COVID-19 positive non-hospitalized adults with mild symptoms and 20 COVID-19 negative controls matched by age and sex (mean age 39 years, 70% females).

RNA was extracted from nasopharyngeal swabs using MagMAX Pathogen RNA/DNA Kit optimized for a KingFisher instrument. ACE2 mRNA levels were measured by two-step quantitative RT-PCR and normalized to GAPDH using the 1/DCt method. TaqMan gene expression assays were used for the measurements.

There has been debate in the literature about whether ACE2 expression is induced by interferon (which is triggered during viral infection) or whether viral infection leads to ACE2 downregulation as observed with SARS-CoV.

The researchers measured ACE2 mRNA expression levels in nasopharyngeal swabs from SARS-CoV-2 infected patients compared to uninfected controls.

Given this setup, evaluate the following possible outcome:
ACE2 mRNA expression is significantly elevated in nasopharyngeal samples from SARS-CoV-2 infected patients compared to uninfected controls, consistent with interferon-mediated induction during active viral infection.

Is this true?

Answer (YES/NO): NO